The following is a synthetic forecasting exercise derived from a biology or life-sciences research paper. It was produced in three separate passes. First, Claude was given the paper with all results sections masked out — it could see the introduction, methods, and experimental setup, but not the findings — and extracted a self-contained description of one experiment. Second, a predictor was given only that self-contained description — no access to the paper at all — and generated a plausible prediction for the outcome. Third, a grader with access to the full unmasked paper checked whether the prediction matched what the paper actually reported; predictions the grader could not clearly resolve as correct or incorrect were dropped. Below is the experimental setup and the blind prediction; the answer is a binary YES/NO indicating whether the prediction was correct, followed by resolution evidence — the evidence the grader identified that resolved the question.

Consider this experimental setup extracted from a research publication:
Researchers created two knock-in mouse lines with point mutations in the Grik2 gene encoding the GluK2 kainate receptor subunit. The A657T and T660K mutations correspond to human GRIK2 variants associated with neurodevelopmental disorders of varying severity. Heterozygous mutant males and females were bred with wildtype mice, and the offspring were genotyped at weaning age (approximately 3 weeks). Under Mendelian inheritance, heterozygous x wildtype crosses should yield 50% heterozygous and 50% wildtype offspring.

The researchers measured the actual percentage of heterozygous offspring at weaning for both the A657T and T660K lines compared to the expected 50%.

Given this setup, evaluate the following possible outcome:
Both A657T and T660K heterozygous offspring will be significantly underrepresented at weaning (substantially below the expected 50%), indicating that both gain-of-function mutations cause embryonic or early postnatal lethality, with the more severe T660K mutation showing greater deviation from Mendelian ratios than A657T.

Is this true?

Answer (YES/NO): NO